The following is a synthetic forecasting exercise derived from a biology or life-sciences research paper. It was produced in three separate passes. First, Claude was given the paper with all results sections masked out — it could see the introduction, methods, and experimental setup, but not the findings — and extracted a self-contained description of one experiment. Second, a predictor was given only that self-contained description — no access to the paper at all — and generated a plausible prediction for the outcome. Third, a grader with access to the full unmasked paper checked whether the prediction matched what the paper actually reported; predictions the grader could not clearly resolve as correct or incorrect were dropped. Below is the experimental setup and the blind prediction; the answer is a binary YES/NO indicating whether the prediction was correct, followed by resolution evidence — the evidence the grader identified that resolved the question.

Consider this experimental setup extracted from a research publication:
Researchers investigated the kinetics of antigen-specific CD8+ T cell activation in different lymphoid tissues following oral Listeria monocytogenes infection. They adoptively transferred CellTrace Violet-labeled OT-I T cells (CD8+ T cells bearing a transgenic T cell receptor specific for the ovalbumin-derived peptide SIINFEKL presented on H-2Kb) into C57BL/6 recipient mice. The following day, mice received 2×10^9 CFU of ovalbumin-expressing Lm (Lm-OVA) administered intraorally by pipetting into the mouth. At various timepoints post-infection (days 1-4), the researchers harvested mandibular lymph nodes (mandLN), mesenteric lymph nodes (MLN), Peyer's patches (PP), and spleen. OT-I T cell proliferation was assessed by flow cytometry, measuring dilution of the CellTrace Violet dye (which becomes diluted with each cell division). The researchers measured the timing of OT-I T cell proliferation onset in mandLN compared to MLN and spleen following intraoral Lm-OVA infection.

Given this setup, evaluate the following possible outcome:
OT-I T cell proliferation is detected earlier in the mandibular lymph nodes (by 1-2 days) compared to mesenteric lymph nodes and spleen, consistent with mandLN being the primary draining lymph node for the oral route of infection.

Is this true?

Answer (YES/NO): YES